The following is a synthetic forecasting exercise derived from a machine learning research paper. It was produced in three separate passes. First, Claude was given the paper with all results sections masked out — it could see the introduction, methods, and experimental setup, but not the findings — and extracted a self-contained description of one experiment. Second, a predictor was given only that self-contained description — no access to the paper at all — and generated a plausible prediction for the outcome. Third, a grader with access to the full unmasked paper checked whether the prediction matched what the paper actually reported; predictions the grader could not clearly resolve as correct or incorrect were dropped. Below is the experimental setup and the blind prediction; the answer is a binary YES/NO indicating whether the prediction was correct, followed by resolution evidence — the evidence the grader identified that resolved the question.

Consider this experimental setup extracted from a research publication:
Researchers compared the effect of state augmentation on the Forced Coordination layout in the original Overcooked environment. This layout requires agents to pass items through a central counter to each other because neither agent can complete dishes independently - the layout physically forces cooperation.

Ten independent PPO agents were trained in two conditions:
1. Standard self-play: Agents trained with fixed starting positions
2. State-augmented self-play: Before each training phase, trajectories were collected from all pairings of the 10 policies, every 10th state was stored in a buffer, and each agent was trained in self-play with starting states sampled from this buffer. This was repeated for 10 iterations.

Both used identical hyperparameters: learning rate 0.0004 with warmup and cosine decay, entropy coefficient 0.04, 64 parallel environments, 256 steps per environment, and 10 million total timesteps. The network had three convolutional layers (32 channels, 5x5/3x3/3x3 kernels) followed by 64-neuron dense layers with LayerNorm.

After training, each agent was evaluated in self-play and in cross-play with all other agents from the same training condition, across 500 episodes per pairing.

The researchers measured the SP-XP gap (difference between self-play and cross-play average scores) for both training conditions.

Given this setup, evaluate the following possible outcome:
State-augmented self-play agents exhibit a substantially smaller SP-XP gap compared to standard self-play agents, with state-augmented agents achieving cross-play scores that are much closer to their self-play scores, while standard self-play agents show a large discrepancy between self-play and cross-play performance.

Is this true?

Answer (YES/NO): YES